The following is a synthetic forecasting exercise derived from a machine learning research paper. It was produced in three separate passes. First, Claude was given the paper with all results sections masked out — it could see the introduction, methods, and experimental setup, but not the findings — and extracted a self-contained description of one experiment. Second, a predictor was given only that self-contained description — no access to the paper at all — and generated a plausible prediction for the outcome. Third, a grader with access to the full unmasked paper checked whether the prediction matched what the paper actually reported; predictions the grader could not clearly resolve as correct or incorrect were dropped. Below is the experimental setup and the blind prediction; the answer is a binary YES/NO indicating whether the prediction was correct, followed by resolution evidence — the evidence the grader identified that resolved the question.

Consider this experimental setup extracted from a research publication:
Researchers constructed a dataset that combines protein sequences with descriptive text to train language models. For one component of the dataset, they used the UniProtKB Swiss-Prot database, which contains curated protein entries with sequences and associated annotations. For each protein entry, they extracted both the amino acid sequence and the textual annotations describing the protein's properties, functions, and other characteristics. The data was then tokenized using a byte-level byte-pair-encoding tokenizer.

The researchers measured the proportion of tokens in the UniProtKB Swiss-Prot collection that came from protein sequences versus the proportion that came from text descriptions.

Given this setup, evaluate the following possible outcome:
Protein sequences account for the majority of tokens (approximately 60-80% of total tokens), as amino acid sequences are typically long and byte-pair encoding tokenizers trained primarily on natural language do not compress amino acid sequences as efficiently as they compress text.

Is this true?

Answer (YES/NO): YES